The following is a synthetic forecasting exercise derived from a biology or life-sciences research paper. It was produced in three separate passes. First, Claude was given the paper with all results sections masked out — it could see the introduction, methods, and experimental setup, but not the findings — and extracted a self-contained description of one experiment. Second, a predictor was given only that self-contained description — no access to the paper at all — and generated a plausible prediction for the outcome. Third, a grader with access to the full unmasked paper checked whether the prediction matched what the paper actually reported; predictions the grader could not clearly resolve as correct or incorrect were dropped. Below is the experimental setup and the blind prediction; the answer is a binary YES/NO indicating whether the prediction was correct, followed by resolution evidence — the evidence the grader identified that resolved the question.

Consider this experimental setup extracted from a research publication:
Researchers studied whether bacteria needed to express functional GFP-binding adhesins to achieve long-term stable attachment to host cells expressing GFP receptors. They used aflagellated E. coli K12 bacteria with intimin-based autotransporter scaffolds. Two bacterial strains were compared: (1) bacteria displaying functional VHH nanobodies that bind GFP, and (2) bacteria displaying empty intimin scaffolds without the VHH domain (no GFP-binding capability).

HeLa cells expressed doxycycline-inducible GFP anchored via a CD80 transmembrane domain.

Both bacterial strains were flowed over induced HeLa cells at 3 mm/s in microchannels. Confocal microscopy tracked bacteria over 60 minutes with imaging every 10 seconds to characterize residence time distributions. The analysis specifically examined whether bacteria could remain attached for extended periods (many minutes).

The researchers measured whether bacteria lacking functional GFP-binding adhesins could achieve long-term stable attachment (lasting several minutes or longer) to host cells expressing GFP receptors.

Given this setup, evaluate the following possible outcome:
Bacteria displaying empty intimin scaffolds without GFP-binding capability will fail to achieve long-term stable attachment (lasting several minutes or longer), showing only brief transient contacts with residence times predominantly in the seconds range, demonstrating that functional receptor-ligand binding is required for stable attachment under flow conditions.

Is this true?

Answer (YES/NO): NO